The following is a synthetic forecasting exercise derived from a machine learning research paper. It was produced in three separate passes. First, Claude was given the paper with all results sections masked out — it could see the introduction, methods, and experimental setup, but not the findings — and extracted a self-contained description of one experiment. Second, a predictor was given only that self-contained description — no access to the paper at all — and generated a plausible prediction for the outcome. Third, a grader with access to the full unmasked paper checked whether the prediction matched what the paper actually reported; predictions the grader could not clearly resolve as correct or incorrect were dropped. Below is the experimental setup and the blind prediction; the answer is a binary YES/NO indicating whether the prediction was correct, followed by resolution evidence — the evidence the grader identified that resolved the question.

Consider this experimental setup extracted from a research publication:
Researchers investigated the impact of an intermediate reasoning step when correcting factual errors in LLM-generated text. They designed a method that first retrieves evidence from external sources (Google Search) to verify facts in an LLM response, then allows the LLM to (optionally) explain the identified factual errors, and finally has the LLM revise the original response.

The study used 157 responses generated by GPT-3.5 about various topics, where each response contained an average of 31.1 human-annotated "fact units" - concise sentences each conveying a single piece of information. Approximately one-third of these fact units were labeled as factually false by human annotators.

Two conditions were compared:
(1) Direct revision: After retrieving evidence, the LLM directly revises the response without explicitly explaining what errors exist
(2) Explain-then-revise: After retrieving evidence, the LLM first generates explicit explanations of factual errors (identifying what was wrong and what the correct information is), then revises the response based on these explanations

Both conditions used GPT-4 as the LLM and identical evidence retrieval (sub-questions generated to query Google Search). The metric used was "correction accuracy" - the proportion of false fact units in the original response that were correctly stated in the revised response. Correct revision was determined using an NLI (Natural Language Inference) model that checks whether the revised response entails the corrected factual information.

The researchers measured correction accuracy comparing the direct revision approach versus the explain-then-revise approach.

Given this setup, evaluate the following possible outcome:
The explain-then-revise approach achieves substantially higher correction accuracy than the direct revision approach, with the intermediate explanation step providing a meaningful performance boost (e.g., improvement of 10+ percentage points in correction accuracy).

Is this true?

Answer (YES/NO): NO